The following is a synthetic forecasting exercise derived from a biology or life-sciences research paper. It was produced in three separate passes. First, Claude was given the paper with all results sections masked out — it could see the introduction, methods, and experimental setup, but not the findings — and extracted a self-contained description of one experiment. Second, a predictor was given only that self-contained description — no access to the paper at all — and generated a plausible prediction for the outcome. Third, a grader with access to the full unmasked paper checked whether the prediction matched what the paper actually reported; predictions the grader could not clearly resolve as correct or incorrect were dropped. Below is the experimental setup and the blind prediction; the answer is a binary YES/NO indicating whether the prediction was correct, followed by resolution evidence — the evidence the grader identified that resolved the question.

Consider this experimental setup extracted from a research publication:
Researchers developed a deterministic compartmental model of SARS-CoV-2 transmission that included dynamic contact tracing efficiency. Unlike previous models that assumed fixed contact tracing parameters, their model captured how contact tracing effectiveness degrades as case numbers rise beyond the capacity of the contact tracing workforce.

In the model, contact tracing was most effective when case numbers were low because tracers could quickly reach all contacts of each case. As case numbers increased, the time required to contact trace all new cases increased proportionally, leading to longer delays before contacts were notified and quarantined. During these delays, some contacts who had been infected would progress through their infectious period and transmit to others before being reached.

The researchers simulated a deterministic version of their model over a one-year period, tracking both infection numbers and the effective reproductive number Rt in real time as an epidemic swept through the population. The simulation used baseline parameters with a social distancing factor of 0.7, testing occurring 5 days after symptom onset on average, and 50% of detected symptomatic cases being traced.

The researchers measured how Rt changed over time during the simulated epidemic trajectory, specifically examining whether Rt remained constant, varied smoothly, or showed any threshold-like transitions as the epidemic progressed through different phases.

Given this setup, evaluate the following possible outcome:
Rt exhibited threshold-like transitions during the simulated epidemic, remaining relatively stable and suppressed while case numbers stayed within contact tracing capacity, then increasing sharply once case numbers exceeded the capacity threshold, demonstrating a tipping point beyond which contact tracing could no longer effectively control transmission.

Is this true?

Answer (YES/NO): NO